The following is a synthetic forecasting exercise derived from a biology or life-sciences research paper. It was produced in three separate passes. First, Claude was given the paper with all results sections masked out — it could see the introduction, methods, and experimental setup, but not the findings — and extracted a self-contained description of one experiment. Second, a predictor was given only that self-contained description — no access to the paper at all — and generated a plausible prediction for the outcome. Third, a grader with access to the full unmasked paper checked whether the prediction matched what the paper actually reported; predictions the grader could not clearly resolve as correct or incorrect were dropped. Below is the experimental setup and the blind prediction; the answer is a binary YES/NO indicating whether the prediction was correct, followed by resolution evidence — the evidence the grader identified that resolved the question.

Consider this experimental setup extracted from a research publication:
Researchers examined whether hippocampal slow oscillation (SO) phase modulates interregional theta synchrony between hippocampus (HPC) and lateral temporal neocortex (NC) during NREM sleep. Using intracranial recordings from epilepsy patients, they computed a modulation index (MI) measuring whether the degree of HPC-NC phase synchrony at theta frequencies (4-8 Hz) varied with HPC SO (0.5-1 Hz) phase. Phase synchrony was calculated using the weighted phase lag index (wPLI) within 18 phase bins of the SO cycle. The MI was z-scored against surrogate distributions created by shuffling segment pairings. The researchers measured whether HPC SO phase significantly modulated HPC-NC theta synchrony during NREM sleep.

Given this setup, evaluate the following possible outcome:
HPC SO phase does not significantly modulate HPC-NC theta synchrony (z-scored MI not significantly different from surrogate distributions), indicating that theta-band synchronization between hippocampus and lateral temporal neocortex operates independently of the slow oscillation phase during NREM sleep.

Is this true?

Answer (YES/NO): NO